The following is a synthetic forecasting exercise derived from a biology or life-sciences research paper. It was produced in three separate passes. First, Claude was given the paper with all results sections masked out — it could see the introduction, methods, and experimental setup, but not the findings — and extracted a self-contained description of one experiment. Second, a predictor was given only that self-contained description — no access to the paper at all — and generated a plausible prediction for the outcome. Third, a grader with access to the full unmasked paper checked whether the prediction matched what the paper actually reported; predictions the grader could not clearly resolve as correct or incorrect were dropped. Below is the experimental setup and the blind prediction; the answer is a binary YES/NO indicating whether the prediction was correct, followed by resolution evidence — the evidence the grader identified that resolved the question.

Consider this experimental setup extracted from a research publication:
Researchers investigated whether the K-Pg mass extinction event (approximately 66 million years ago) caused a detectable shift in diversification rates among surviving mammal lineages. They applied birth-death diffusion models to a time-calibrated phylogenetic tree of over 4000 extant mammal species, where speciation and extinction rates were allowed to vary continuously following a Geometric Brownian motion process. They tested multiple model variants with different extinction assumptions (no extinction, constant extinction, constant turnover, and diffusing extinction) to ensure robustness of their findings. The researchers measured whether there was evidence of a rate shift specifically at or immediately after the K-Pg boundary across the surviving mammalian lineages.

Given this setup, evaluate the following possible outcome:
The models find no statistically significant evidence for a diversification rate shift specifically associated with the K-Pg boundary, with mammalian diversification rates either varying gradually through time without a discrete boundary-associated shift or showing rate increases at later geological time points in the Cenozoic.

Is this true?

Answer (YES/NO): NO